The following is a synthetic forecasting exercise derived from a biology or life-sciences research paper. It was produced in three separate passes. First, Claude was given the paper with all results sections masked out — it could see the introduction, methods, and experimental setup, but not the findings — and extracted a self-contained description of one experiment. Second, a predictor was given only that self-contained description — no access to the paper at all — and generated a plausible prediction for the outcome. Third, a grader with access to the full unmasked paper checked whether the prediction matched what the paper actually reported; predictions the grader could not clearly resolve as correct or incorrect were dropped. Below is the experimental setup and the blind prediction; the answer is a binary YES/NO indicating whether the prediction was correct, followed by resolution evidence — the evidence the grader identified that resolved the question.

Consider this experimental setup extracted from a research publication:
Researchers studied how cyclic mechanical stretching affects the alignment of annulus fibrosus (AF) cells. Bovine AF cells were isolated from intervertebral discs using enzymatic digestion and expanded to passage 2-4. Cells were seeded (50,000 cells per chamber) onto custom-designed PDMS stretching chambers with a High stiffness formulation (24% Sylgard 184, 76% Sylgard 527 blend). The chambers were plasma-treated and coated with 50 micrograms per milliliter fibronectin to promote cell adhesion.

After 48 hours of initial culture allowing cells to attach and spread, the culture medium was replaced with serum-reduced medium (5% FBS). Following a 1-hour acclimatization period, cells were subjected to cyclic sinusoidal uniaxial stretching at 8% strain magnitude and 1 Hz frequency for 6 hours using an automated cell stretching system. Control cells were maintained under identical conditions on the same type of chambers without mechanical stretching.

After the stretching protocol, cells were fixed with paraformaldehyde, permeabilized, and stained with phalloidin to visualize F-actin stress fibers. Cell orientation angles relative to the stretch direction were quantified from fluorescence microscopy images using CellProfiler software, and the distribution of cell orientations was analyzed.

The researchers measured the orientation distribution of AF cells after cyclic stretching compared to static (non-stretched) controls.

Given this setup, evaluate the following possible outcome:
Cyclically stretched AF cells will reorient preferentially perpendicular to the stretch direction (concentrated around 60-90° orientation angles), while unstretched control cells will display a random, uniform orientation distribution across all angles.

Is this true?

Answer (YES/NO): YES